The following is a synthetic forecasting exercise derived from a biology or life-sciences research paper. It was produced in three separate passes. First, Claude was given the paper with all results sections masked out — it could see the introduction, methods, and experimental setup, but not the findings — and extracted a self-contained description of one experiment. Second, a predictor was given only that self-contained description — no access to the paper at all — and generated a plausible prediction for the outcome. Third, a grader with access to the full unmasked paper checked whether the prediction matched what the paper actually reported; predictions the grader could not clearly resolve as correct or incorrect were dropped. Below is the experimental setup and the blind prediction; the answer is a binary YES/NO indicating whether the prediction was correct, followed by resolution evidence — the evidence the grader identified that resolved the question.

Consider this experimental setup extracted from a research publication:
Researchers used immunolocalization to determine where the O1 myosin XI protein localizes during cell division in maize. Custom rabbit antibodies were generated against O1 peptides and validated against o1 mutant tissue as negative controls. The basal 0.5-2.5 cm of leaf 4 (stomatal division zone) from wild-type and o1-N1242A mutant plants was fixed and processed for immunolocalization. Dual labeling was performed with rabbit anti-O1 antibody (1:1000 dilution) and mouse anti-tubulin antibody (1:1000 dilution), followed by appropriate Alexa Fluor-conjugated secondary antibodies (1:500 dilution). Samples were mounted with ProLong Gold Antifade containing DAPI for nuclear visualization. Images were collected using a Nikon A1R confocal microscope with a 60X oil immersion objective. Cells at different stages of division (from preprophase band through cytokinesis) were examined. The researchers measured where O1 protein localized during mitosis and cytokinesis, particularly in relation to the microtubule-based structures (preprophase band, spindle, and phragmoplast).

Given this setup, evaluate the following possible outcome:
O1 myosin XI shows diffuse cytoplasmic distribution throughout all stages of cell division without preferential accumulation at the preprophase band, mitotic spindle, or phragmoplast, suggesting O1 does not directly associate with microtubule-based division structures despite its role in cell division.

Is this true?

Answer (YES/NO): NO